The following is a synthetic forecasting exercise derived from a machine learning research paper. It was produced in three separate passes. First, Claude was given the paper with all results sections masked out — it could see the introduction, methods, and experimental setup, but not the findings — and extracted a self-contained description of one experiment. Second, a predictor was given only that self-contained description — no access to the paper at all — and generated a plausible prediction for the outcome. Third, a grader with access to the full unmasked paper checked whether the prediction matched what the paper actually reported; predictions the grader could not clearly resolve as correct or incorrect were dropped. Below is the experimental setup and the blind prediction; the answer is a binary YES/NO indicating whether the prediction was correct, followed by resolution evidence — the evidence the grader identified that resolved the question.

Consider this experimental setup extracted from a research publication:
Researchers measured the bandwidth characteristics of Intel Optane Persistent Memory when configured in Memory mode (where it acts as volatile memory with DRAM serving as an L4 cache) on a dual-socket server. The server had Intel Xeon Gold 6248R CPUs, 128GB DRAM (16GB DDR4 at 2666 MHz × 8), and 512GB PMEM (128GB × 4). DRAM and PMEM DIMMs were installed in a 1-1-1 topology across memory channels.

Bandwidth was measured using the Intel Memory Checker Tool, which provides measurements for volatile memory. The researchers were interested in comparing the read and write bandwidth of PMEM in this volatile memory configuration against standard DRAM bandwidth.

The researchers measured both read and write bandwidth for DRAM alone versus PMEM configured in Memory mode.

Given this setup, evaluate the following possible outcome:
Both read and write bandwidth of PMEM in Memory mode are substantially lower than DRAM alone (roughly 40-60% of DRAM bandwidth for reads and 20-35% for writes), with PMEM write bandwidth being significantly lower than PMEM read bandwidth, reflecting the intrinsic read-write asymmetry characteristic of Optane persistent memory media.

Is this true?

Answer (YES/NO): NO